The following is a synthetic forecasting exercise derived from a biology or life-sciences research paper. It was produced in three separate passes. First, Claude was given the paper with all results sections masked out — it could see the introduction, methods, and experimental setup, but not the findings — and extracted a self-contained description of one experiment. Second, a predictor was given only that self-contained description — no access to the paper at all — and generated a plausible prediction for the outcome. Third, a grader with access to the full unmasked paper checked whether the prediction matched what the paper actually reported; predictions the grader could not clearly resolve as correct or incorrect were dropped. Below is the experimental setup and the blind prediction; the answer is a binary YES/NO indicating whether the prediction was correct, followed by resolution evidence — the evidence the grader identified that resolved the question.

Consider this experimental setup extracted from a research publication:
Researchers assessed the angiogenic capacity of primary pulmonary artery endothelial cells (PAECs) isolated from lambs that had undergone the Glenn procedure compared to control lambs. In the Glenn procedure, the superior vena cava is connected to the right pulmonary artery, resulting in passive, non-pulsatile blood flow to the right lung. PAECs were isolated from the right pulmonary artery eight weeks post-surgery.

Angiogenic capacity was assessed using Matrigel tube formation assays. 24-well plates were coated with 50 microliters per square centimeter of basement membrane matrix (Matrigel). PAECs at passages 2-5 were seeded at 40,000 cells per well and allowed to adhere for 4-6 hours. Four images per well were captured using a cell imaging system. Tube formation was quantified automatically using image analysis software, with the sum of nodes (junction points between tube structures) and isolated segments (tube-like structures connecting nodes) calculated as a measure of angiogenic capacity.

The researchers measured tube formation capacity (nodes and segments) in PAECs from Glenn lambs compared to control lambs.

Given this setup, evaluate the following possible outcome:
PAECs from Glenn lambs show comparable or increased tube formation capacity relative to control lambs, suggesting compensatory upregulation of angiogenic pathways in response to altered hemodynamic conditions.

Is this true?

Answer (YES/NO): YES